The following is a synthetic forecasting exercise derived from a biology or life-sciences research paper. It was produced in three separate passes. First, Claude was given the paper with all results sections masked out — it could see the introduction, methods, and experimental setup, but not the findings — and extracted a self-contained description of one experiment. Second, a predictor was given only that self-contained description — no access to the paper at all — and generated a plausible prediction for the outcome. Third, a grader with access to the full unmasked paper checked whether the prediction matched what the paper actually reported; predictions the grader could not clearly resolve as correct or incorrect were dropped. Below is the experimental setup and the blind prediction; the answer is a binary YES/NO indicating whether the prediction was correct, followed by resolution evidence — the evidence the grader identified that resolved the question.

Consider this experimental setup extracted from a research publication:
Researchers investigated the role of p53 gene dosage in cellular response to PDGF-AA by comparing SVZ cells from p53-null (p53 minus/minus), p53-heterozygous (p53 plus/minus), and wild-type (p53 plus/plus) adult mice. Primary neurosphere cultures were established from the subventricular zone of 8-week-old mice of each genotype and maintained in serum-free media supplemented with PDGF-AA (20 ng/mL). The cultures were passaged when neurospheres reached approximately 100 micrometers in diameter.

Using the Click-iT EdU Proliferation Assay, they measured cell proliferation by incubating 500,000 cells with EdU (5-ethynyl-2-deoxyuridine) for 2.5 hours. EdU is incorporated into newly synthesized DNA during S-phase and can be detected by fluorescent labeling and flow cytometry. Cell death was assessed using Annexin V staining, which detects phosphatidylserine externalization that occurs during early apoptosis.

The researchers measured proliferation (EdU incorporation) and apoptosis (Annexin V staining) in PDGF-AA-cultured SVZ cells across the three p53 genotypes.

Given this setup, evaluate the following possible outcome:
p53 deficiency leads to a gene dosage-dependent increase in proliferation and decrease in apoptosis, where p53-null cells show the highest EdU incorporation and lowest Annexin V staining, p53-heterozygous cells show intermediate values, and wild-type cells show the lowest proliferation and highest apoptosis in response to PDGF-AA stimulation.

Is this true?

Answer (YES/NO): NO